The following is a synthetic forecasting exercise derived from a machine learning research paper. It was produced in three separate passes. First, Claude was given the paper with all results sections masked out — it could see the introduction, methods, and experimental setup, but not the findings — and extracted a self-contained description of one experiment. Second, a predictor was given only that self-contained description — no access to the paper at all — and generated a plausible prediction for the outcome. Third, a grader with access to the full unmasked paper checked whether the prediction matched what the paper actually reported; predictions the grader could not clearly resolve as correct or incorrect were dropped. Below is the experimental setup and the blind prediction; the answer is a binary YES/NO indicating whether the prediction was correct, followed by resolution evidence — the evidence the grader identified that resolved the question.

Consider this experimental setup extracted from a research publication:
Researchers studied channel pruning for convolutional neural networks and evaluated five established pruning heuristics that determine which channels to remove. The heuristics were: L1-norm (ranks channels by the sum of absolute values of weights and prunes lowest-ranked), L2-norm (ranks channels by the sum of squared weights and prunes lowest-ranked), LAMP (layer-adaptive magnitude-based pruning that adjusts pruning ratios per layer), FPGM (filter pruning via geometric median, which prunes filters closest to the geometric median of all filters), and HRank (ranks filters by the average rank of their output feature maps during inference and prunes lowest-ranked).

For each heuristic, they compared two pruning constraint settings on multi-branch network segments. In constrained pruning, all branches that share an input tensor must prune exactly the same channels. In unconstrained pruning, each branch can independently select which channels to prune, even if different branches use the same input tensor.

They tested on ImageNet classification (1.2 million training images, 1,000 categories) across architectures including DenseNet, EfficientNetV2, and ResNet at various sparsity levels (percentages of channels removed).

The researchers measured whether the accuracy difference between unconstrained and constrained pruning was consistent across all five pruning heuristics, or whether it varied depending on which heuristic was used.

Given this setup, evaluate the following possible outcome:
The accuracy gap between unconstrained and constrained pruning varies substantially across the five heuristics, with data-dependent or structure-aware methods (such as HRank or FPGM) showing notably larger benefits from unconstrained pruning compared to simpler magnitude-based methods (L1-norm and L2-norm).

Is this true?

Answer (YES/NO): NO